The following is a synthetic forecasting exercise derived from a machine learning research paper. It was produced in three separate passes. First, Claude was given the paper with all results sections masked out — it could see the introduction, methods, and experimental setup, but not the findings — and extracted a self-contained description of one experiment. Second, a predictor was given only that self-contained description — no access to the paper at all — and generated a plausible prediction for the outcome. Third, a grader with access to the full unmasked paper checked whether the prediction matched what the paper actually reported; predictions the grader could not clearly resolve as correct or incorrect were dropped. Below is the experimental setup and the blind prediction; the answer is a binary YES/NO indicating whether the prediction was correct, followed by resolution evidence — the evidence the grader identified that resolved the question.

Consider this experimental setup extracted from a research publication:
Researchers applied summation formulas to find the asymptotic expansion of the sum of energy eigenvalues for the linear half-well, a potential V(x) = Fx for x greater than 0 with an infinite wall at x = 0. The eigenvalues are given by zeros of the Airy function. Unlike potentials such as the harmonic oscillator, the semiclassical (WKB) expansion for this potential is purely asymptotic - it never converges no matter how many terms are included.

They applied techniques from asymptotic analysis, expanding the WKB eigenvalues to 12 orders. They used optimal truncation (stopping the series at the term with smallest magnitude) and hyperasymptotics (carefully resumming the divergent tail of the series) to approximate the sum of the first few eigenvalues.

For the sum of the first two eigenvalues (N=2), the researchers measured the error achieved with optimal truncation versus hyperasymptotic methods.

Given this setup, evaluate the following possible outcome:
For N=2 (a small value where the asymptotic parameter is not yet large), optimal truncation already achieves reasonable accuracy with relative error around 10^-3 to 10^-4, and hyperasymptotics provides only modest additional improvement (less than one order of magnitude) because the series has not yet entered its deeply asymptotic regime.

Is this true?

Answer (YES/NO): NO